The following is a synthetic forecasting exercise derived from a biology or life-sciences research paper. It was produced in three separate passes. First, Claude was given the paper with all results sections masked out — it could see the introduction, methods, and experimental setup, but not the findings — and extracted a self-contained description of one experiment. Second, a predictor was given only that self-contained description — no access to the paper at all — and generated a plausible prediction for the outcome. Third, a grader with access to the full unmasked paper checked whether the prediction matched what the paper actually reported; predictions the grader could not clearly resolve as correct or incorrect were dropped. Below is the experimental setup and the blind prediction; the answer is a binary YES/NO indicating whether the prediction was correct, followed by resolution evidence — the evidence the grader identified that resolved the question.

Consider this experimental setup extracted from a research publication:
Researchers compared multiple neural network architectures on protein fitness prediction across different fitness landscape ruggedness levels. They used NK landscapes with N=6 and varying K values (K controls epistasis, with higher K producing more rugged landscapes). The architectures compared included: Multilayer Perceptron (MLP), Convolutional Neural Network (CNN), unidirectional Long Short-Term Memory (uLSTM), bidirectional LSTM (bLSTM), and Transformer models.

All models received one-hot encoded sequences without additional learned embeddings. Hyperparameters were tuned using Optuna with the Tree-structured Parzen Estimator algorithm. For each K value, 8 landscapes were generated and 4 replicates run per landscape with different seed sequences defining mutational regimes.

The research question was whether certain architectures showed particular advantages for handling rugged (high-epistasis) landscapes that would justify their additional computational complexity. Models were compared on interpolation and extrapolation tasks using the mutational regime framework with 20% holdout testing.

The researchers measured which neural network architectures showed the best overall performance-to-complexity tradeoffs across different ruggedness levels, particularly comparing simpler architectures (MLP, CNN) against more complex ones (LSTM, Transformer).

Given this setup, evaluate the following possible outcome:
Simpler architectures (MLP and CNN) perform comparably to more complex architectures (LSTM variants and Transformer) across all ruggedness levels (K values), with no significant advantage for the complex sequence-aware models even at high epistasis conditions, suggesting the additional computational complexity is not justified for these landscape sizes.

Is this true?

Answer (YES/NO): YES